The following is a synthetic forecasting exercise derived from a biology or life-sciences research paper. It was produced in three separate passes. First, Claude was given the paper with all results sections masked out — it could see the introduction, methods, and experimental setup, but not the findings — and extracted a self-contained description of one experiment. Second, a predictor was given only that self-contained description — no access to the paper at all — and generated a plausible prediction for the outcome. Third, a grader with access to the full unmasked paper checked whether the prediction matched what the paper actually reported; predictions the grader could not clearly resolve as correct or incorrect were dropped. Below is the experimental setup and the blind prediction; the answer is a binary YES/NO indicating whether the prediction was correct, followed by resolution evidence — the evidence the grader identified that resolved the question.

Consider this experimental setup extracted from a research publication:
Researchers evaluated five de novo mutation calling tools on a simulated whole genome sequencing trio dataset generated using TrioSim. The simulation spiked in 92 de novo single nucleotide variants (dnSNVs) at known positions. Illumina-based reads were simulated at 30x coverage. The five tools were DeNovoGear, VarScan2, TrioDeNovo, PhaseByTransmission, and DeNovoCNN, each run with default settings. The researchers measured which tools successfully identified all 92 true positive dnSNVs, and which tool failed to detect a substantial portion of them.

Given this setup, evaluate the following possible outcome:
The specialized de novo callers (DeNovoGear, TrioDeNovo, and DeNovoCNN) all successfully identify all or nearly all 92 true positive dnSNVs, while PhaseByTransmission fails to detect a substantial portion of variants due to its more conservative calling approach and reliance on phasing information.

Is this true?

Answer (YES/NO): YES